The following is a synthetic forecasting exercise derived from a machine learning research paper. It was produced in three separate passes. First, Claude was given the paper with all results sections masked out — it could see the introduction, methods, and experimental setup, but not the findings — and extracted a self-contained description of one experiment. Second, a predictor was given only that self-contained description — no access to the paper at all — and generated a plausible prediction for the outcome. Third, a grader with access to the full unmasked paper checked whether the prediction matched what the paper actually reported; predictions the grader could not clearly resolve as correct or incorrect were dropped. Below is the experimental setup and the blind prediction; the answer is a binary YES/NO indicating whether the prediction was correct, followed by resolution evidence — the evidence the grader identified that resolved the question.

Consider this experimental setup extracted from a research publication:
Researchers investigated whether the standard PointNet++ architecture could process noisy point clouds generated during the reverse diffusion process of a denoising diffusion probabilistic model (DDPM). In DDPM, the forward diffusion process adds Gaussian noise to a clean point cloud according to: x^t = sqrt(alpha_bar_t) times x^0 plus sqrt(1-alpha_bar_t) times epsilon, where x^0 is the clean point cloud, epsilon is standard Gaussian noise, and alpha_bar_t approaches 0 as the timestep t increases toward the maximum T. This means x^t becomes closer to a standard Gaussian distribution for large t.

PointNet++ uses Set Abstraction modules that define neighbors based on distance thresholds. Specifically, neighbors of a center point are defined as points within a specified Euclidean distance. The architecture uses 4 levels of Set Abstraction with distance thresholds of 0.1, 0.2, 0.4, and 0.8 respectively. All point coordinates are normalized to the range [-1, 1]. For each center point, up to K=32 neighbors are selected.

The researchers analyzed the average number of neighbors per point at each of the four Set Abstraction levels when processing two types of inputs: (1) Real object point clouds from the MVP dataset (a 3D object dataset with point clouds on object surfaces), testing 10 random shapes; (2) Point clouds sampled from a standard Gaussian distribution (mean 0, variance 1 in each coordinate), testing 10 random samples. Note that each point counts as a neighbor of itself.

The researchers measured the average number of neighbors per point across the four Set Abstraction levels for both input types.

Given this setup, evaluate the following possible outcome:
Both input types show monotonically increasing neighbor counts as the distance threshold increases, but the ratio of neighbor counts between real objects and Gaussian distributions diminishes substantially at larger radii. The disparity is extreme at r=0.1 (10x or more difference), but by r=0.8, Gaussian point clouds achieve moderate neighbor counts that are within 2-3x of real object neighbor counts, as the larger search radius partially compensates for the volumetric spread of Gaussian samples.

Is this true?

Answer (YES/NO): NO